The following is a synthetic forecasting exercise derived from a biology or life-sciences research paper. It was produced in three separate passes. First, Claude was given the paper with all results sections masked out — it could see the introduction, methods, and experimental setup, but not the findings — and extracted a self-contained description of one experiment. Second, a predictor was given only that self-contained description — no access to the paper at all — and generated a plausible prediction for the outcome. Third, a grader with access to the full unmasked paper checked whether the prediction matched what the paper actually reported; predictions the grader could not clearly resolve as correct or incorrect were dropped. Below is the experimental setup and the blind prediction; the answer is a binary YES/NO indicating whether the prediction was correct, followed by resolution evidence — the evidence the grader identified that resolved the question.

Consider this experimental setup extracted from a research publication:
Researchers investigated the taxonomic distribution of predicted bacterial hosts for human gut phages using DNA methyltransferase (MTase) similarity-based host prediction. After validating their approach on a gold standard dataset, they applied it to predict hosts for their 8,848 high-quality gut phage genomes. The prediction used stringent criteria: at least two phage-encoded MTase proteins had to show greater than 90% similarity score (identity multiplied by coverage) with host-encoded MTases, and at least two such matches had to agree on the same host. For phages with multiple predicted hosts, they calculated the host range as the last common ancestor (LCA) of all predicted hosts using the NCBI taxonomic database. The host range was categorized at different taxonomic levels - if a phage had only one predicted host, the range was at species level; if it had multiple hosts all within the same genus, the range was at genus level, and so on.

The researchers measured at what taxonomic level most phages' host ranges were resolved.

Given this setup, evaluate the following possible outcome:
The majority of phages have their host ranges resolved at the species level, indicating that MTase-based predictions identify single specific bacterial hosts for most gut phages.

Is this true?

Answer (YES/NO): YES